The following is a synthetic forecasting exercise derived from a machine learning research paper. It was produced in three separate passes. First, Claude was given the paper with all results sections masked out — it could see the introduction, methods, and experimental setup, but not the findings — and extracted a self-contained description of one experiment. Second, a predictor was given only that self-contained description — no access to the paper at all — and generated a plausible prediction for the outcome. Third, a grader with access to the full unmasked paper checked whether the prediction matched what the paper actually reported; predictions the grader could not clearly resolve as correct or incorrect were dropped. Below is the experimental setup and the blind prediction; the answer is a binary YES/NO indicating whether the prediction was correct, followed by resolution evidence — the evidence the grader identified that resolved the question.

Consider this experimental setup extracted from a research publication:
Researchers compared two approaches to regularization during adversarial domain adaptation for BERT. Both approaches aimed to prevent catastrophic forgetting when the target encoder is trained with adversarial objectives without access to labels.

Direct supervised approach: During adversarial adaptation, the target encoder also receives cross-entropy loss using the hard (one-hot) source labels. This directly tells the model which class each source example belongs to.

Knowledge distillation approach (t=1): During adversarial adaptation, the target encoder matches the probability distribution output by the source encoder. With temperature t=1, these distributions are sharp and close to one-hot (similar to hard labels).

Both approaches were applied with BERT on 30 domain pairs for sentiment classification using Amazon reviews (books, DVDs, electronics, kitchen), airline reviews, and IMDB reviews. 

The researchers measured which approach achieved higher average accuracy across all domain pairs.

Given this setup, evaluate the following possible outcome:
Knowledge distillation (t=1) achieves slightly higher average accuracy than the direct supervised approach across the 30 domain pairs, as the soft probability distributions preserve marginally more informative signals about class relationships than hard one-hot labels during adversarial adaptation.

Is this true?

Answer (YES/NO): NO